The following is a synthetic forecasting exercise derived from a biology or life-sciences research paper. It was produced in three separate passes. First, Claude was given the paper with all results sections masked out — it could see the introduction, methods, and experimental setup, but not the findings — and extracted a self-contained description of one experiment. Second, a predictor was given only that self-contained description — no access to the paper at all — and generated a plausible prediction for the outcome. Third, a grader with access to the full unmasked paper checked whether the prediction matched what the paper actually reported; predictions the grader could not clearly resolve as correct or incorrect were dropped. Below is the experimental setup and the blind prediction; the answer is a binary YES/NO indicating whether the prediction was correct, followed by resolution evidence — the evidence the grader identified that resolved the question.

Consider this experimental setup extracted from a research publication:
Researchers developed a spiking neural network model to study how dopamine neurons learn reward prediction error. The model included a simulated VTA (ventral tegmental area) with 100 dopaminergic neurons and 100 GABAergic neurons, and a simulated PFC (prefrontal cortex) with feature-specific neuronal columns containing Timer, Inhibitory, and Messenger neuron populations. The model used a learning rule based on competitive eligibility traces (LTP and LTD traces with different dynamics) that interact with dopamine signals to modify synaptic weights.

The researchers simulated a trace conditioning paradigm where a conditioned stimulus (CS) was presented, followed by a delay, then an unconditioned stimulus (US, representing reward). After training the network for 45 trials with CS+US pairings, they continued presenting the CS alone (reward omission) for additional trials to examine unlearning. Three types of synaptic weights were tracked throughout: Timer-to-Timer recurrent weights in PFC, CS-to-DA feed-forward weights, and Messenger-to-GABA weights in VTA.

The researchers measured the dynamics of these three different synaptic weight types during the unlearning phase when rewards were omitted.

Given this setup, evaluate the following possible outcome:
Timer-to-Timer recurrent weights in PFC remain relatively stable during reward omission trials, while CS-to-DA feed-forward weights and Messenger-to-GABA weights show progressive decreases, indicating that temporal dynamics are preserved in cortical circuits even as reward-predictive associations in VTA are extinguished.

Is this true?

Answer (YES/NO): YES